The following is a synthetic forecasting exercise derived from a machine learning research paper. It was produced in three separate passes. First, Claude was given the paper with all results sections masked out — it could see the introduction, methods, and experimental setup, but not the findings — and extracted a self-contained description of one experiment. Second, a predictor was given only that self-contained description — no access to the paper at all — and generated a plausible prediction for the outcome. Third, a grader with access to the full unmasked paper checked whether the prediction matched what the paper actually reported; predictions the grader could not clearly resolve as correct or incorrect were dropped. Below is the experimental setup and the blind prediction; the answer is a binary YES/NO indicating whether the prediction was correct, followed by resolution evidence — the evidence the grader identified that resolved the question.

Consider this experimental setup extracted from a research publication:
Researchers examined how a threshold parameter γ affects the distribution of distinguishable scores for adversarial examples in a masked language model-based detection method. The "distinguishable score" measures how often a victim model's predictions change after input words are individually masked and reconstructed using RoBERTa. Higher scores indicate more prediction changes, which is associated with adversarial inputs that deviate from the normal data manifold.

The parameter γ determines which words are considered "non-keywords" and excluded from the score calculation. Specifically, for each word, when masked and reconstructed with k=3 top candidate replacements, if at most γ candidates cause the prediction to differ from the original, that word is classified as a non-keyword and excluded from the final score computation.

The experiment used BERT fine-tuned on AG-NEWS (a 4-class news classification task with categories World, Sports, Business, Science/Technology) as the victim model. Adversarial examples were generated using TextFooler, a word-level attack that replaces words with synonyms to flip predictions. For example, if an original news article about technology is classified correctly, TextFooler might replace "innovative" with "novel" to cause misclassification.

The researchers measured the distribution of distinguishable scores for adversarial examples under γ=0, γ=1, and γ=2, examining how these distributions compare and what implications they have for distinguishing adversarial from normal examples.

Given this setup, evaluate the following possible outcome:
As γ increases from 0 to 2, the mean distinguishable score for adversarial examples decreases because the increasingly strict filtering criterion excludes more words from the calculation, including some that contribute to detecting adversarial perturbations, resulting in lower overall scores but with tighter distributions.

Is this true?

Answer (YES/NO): NO